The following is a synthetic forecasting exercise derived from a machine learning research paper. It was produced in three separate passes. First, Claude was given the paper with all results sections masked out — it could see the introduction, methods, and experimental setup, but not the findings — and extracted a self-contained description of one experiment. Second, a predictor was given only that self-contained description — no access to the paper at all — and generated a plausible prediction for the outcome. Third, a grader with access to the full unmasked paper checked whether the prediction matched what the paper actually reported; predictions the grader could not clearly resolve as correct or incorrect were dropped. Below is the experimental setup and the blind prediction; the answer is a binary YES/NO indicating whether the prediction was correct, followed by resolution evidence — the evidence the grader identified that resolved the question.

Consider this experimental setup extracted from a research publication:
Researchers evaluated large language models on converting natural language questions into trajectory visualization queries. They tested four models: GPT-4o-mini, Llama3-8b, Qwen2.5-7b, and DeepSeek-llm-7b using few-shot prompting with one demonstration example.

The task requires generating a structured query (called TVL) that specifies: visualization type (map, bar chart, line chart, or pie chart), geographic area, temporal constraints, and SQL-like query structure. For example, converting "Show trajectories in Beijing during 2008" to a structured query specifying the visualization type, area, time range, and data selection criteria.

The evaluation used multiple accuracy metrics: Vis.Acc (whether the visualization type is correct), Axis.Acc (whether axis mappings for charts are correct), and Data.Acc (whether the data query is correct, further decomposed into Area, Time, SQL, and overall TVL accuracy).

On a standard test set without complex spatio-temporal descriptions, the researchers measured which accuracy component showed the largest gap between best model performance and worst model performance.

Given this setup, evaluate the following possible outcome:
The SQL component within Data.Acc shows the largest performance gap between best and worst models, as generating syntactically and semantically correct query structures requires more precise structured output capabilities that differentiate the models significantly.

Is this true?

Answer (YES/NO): NO